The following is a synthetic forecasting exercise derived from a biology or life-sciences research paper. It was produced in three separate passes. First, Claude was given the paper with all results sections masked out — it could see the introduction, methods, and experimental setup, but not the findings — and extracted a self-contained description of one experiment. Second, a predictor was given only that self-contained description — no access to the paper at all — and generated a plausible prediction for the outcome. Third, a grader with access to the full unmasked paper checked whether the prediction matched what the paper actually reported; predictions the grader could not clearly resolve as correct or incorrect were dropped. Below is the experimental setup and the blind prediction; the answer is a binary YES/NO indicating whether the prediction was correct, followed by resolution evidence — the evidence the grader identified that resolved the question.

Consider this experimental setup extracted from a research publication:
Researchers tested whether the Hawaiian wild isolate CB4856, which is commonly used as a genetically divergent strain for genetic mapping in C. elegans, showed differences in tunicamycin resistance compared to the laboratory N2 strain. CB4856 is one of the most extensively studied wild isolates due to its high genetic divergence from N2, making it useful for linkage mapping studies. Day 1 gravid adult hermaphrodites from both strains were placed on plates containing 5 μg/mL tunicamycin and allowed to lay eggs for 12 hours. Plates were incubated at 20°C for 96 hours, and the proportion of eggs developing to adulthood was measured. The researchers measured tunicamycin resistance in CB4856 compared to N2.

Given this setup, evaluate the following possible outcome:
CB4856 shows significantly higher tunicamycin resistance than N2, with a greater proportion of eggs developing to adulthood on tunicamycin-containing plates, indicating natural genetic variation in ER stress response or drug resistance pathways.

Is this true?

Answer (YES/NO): NO